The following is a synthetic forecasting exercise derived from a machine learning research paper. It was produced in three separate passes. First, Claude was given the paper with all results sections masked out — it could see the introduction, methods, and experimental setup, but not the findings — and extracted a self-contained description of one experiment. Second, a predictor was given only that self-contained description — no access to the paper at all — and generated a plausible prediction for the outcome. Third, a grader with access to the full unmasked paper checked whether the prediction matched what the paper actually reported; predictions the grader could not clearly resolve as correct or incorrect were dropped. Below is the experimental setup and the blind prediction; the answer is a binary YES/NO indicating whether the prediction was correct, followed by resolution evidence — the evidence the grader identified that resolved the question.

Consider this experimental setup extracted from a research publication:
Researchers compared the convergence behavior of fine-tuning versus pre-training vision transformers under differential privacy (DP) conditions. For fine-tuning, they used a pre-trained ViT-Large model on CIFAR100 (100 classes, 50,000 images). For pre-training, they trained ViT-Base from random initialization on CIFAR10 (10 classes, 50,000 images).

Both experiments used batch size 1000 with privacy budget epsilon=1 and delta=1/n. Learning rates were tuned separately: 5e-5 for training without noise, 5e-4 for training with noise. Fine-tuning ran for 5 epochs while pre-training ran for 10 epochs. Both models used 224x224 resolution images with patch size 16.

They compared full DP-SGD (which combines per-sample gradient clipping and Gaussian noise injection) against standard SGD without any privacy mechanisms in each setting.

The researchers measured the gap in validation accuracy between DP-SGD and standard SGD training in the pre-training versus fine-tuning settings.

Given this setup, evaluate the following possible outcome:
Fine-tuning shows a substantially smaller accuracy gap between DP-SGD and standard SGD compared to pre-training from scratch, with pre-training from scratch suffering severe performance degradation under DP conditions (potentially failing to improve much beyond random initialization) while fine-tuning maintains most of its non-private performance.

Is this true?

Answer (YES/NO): YES